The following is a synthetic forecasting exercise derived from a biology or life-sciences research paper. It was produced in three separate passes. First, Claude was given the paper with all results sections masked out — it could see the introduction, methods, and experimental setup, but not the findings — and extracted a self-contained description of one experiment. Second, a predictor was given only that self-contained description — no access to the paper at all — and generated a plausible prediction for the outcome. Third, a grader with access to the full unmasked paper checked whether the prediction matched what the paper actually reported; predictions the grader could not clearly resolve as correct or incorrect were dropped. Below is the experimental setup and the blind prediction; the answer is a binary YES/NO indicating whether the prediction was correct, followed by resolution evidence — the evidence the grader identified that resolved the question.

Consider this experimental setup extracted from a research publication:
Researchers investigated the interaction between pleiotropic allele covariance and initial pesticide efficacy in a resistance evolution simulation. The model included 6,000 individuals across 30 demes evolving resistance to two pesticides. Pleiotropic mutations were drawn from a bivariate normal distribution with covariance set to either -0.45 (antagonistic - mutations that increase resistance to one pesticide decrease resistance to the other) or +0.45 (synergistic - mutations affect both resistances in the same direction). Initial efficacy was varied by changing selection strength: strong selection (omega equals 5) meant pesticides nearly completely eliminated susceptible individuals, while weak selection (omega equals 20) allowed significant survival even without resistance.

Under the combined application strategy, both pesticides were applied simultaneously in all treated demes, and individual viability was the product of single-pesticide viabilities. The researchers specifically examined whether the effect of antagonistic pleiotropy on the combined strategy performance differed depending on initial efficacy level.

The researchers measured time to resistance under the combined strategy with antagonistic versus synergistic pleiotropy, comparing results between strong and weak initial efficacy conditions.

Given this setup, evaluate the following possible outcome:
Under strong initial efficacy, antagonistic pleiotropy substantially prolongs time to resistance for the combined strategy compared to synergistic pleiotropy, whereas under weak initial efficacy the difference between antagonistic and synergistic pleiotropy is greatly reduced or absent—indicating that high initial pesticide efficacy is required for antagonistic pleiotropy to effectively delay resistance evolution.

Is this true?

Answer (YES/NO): NO